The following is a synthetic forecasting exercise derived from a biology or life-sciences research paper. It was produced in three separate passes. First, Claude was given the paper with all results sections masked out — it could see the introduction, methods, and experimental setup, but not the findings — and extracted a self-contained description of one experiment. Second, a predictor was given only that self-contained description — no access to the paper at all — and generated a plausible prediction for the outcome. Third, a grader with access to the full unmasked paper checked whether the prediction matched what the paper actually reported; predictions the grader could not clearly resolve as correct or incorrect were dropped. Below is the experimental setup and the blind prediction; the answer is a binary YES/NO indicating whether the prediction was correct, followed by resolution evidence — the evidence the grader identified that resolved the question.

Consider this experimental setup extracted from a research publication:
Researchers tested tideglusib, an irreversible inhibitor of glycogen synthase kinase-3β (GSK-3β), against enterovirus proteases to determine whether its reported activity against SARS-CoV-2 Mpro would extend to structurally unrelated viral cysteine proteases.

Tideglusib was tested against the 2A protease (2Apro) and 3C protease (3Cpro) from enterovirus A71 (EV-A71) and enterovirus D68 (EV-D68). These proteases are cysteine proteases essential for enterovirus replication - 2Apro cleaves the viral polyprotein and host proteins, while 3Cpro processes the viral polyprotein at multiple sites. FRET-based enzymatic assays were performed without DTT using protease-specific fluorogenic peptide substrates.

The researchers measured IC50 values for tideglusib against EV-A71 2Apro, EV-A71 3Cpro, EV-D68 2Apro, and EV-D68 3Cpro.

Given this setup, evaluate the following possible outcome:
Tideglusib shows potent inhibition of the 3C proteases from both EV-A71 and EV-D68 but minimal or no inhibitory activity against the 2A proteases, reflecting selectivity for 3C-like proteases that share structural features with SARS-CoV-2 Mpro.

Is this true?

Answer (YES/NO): NO